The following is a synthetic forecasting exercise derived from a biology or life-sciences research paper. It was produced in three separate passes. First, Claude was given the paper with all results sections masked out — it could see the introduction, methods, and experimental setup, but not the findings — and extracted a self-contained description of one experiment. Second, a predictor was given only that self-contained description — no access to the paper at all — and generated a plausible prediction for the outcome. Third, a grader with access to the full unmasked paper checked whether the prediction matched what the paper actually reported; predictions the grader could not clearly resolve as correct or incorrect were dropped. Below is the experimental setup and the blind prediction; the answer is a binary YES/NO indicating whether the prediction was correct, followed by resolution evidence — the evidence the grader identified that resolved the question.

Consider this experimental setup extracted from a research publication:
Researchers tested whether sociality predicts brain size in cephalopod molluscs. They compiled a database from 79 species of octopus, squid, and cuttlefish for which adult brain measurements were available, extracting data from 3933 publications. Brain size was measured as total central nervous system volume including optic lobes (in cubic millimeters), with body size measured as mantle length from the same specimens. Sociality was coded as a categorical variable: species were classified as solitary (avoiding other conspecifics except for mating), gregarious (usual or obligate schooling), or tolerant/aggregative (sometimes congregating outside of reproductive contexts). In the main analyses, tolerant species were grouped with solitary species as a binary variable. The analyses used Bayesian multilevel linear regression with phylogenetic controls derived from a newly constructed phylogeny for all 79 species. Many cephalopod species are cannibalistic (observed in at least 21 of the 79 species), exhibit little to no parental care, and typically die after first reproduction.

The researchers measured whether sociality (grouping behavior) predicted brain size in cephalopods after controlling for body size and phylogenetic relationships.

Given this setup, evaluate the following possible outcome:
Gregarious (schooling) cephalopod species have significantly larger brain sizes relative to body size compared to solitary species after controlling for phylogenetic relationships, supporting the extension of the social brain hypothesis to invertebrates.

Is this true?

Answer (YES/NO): NO